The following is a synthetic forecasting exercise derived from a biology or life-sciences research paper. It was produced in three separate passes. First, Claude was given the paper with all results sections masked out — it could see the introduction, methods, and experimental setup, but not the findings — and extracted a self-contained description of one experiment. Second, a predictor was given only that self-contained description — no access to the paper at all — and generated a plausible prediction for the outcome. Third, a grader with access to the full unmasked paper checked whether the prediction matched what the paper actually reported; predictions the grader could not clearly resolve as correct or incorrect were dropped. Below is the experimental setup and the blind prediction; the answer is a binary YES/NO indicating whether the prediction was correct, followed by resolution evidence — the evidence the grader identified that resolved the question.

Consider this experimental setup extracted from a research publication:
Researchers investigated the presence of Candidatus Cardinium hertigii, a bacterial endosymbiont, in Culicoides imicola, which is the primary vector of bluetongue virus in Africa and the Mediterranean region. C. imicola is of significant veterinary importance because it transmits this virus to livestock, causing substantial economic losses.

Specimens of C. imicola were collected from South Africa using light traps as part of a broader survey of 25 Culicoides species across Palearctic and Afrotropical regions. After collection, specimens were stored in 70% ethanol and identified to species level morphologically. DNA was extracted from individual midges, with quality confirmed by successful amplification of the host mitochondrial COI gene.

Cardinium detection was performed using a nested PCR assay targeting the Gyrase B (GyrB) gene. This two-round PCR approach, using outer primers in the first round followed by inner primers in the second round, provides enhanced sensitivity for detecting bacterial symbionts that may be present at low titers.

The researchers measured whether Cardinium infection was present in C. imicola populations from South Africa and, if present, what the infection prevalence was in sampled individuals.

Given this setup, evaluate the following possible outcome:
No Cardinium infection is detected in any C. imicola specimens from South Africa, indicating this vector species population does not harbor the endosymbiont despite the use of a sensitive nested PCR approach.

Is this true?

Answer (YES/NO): NO